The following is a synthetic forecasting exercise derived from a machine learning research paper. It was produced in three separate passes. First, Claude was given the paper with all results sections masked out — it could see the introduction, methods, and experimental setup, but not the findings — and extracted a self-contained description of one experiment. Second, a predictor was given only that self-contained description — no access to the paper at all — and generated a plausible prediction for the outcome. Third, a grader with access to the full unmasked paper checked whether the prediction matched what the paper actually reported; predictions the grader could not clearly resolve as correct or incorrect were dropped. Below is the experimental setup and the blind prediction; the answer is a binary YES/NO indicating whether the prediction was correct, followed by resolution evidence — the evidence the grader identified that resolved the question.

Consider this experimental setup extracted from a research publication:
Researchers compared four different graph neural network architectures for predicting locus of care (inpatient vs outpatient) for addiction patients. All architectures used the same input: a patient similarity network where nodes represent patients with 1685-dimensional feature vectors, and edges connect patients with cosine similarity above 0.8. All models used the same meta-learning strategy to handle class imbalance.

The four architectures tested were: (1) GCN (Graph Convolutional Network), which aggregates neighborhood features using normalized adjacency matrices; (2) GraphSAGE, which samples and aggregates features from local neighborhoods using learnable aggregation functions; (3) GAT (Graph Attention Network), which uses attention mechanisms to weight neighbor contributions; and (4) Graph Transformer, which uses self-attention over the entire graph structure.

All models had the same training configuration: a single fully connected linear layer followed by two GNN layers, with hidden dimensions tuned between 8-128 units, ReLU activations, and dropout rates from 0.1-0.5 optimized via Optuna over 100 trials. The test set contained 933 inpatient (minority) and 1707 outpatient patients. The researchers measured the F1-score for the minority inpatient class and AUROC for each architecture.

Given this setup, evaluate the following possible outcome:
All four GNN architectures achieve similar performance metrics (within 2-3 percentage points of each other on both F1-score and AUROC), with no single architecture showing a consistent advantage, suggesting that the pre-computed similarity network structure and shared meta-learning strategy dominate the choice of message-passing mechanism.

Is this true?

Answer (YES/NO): NO